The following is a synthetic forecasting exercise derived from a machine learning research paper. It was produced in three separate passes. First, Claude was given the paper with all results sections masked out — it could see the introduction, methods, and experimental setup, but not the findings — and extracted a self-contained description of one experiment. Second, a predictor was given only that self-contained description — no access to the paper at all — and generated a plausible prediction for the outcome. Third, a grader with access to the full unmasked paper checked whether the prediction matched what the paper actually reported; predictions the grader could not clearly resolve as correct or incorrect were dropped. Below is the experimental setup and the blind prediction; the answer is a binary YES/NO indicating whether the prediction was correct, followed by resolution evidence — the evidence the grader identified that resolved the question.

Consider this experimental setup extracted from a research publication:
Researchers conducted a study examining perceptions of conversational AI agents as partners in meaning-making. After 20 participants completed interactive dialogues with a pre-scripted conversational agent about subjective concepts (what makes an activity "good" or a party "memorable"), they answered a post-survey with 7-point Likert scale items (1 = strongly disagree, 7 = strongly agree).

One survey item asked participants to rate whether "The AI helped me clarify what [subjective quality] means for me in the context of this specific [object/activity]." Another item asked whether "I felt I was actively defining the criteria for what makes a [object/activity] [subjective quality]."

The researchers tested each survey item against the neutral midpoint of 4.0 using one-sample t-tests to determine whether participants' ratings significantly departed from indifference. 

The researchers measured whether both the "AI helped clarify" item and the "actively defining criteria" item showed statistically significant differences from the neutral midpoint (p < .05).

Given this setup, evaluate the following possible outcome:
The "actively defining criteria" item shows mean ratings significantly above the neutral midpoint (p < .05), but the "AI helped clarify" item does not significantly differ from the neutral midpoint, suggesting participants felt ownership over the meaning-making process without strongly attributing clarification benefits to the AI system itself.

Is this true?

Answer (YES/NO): NO